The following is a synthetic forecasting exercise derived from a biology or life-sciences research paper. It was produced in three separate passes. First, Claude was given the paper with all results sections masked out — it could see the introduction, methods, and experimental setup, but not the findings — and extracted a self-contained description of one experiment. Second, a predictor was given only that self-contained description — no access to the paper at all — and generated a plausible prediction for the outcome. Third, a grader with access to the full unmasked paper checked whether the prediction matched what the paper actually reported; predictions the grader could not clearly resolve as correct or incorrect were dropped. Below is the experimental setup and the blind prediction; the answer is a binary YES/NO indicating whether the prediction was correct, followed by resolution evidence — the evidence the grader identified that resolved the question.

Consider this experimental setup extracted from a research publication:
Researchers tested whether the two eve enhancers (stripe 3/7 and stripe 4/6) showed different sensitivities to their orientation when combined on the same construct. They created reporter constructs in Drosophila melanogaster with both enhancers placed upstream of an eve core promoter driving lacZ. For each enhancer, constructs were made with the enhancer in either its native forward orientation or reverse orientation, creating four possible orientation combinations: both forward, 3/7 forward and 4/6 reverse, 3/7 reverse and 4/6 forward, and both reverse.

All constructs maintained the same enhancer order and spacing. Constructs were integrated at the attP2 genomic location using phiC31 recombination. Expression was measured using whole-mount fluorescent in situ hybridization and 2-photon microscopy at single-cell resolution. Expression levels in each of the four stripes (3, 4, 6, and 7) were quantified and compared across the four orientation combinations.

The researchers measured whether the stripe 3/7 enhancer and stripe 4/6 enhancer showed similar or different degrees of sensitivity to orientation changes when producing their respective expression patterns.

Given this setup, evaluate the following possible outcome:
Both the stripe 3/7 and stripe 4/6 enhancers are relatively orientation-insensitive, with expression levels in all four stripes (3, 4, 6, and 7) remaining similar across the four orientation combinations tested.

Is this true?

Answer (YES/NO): NO